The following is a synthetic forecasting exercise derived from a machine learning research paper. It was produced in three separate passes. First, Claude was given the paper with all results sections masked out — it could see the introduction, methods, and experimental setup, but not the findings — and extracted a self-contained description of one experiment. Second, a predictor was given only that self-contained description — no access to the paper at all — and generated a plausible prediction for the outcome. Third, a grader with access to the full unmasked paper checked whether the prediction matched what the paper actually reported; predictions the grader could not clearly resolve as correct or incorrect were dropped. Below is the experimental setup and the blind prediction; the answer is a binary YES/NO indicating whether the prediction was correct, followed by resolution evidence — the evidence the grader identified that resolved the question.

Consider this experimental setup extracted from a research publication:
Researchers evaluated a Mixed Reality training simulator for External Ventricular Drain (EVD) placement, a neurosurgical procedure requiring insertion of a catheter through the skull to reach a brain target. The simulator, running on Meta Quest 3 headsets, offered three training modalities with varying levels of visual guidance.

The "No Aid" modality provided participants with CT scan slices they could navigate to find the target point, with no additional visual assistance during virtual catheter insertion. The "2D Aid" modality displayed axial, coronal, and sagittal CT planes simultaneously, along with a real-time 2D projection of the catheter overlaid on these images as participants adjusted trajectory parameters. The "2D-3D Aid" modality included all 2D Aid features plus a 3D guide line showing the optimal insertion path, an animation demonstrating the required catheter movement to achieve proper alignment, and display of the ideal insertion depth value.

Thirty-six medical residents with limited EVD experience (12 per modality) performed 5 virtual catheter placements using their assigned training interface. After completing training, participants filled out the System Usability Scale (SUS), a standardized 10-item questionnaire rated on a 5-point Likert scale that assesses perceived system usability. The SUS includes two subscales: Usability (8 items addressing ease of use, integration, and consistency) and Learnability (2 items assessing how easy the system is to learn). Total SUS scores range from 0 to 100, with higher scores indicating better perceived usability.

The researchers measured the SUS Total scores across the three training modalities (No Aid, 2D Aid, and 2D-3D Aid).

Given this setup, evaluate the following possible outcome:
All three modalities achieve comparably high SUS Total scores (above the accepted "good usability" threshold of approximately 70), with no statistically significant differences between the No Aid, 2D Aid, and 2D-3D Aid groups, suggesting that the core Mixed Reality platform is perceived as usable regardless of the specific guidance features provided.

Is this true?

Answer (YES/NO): YES